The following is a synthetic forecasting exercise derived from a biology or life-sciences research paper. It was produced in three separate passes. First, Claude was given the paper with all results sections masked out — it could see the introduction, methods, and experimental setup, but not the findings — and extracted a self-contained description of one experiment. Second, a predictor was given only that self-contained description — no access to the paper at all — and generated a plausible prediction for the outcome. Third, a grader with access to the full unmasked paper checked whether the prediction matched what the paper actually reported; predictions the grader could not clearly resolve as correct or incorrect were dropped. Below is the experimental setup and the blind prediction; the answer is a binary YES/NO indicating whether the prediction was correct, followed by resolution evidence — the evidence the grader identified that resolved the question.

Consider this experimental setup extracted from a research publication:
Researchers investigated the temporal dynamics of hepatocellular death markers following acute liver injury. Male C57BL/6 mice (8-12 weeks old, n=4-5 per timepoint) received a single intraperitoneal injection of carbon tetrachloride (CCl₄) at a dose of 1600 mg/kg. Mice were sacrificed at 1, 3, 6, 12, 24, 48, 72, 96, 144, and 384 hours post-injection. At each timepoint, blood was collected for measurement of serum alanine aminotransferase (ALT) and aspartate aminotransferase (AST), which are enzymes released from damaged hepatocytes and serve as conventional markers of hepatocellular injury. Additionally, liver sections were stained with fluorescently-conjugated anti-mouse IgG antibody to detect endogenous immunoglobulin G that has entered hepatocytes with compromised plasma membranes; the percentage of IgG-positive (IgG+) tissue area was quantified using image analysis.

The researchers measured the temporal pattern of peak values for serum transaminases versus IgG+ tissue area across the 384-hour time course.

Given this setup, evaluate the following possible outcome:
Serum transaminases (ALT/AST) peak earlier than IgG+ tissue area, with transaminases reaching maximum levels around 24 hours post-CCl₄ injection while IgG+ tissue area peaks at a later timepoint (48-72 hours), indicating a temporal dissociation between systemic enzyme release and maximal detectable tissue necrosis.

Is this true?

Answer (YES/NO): NO